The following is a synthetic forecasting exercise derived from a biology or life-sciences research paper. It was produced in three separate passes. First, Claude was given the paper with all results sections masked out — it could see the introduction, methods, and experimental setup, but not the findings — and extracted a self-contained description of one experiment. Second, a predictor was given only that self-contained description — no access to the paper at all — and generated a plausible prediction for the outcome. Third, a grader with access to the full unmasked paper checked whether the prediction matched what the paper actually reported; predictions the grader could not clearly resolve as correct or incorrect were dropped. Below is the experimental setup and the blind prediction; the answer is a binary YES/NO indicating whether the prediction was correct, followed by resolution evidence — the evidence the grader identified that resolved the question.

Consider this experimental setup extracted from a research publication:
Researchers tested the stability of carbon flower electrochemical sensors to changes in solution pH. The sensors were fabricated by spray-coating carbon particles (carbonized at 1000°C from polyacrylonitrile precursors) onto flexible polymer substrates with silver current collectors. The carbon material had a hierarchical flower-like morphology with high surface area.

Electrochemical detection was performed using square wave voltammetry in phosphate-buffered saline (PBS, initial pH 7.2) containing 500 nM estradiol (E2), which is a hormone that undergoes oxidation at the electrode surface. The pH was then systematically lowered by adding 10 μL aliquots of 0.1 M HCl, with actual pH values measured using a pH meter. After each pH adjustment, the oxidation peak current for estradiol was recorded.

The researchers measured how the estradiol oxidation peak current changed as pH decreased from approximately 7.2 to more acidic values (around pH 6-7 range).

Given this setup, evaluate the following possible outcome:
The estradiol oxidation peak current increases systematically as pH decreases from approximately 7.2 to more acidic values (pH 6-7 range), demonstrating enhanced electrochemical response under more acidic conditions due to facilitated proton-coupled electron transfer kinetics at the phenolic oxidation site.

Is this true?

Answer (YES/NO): NO